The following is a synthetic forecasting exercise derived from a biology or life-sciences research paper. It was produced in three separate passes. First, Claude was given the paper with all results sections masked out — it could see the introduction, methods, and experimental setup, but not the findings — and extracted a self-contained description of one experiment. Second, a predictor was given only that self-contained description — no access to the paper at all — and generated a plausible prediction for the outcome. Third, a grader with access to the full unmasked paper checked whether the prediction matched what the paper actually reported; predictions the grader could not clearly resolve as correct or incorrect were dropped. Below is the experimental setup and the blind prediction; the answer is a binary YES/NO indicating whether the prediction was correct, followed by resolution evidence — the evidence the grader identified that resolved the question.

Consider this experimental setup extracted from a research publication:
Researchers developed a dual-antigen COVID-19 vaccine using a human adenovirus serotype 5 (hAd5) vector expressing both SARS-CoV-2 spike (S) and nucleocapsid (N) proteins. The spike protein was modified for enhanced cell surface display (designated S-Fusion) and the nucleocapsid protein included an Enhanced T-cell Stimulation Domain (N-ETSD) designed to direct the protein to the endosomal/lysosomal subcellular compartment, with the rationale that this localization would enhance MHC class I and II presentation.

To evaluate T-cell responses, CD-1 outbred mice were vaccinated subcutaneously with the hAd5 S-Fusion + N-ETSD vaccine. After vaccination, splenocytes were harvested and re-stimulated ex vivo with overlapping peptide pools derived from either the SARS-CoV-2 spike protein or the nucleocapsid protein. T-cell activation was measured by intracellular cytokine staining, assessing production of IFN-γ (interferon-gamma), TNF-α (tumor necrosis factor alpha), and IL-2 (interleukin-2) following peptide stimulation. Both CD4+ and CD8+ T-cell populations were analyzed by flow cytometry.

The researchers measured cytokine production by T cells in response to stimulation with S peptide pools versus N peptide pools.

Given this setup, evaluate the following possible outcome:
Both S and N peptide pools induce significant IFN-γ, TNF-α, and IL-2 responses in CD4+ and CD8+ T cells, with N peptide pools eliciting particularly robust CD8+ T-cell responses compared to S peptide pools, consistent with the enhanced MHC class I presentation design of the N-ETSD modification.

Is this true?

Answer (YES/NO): NO